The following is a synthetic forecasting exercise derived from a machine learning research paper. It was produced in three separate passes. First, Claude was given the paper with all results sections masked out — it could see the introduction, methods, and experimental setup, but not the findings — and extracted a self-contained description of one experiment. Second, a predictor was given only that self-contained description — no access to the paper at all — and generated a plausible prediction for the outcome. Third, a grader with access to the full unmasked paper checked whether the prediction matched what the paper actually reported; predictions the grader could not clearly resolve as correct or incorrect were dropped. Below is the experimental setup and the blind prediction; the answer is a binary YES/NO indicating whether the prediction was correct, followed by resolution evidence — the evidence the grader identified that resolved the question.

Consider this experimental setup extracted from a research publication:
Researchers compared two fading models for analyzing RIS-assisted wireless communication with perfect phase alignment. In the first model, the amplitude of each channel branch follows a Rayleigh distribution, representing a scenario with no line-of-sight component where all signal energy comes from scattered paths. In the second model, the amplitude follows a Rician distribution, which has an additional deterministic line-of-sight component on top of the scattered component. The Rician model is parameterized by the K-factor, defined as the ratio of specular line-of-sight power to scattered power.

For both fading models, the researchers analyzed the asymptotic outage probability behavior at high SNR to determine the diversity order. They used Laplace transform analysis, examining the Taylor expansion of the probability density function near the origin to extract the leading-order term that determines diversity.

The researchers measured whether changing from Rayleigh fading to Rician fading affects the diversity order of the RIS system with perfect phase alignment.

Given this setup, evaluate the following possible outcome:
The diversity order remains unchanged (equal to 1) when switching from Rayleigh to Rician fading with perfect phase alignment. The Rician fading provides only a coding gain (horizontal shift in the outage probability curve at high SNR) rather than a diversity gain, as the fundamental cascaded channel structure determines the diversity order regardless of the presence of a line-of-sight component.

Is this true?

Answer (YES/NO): NO